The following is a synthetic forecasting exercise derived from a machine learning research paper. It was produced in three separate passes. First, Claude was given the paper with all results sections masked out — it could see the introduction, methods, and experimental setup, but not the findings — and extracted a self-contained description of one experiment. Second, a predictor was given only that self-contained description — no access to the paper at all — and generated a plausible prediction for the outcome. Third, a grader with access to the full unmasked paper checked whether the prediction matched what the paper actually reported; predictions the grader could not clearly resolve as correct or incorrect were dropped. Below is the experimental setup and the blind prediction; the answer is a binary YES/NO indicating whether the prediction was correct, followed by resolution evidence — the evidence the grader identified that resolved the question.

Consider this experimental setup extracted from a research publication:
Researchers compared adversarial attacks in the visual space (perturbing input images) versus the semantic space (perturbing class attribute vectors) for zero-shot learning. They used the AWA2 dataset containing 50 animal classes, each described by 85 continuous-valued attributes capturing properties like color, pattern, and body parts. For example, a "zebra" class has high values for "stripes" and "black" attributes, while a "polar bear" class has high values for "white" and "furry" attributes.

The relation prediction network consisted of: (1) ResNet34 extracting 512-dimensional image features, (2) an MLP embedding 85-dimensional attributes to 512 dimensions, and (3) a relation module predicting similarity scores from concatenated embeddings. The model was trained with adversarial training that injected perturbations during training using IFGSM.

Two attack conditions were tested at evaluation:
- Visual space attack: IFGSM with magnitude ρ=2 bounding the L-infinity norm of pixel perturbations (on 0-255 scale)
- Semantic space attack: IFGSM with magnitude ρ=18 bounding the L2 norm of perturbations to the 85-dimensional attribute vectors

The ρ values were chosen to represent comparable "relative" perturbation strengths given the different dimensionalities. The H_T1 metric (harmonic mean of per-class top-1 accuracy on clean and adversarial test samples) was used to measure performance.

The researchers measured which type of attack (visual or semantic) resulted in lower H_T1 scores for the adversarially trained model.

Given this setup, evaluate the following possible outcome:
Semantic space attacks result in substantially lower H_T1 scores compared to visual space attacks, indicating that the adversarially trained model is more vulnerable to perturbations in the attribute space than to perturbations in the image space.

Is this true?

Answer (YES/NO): YES